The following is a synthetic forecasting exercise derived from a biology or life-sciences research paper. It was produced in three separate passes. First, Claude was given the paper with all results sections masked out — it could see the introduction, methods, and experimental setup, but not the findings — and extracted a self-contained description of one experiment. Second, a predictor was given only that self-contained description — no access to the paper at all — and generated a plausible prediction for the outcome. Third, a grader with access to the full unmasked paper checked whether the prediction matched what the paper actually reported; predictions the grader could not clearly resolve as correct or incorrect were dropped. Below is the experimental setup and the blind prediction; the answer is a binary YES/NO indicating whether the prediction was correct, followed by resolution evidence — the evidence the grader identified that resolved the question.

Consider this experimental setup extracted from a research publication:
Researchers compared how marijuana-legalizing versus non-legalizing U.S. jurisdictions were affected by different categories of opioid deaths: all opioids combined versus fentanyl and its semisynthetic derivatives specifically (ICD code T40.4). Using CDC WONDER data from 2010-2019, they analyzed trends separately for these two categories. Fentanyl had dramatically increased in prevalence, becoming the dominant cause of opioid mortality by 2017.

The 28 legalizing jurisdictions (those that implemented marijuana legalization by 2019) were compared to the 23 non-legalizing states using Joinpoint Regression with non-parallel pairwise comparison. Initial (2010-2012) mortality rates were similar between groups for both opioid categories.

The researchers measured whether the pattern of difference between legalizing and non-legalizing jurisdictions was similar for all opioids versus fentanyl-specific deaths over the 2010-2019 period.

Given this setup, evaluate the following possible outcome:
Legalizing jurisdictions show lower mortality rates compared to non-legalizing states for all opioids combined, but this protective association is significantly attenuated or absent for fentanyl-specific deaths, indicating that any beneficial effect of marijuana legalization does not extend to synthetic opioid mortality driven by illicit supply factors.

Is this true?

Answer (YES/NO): NO